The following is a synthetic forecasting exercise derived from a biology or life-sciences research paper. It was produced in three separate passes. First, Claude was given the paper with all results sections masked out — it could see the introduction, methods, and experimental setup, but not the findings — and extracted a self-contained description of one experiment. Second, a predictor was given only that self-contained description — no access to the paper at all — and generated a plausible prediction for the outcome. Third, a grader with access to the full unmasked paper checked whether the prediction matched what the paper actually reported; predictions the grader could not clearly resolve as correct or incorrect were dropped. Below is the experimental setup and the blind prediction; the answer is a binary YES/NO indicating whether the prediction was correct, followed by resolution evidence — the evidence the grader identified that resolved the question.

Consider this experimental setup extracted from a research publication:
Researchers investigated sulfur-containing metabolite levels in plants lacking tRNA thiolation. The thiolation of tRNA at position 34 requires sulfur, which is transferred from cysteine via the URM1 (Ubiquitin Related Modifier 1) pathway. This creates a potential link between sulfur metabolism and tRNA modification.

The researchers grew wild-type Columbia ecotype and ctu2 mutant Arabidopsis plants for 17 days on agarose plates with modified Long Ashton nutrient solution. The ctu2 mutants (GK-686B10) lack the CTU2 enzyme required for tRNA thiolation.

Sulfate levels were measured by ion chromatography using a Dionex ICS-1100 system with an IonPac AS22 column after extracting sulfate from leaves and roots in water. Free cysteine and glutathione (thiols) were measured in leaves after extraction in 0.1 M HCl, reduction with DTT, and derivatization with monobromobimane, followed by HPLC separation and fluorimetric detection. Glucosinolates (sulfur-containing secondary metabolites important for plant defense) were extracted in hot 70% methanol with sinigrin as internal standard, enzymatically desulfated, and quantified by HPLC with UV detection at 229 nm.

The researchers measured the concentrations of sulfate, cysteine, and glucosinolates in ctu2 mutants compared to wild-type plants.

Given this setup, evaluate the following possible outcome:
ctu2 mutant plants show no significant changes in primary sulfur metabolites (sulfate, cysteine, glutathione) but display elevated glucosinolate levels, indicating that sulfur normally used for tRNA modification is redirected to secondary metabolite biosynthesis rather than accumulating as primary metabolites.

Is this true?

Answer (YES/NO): NO